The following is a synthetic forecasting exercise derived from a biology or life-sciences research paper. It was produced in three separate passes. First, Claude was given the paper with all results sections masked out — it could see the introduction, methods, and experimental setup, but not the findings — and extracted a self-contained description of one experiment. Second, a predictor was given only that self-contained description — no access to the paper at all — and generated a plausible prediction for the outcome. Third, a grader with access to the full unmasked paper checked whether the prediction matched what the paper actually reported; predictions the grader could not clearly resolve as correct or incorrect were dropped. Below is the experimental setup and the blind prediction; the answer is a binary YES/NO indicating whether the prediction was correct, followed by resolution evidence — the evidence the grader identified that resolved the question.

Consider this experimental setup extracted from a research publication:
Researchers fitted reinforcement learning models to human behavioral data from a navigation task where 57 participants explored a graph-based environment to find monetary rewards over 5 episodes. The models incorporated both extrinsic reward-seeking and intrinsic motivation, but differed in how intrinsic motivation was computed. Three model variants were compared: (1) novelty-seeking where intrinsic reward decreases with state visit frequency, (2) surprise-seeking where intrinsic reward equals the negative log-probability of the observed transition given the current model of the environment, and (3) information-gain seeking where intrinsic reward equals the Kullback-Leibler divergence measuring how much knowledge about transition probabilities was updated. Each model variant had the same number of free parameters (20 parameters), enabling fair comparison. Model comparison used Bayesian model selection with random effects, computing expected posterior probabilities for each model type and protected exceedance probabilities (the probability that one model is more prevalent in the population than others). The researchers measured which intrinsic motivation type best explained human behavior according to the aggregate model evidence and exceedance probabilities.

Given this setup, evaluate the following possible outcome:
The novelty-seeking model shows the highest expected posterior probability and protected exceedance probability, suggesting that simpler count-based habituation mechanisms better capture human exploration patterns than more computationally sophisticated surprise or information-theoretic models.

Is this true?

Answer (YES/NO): YES